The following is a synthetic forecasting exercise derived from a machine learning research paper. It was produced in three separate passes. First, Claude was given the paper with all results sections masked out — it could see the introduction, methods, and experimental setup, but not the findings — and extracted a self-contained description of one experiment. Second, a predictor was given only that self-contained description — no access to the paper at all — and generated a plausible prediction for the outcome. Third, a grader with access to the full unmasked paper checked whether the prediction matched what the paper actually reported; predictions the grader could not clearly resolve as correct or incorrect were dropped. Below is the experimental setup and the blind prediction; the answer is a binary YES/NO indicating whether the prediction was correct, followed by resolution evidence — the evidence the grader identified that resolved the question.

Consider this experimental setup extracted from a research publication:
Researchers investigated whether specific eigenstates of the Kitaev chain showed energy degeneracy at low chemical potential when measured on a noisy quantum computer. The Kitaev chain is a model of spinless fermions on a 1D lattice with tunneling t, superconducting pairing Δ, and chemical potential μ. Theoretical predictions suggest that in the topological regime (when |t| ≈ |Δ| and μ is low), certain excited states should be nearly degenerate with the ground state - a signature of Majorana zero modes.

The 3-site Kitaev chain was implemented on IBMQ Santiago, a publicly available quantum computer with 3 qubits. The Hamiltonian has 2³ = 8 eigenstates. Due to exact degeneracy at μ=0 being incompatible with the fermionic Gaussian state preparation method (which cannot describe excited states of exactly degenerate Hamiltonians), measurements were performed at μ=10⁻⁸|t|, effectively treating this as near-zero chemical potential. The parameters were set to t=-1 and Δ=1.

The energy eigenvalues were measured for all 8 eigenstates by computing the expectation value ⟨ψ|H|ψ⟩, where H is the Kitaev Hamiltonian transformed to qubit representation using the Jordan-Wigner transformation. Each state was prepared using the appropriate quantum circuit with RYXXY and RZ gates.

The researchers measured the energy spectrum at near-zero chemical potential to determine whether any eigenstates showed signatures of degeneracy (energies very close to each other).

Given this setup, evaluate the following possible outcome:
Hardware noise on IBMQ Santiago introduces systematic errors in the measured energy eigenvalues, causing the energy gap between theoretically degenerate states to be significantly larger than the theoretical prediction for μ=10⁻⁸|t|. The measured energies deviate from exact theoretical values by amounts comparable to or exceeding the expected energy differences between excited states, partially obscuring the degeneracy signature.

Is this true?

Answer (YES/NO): NO